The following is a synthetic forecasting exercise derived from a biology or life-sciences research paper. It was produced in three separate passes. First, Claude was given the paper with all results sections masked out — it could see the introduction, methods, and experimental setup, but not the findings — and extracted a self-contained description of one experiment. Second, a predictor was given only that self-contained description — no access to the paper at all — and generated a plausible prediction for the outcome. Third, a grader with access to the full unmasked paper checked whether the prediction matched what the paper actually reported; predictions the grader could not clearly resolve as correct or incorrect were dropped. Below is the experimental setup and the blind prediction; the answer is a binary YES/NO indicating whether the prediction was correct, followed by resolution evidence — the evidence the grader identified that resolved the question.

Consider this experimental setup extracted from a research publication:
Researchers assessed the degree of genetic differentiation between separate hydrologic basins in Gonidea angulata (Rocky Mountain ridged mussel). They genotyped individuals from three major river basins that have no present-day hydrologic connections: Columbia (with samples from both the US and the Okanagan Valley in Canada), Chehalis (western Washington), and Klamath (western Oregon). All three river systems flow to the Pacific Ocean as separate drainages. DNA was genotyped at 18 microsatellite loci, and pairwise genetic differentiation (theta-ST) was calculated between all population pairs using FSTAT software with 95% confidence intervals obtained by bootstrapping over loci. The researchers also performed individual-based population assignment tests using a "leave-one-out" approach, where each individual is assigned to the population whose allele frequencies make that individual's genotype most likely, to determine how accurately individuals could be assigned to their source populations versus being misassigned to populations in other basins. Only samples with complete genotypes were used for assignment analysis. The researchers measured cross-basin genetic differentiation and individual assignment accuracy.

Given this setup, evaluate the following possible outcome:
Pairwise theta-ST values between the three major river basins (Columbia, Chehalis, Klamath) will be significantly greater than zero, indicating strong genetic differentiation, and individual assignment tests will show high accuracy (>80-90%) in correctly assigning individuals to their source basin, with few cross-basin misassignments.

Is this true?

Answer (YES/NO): NO